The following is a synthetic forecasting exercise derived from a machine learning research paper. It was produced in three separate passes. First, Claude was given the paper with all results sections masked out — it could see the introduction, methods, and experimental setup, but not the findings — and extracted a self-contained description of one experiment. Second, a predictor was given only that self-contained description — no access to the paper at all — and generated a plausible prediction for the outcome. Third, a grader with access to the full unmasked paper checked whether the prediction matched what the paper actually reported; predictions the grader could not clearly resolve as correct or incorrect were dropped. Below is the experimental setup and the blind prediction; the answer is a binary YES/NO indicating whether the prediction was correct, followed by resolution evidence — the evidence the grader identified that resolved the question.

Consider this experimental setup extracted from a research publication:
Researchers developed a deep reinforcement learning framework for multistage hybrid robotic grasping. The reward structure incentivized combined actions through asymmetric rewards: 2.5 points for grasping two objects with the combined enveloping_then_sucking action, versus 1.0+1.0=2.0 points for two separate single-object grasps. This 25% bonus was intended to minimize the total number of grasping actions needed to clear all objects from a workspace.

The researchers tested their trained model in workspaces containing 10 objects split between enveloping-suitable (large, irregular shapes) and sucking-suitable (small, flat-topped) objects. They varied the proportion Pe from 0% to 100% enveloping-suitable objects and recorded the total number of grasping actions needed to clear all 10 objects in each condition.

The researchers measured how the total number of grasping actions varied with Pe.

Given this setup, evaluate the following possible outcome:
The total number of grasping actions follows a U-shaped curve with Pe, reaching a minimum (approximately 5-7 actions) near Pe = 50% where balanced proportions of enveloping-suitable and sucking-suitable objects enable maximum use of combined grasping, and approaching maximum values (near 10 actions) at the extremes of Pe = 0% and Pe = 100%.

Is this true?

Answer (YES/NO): YES